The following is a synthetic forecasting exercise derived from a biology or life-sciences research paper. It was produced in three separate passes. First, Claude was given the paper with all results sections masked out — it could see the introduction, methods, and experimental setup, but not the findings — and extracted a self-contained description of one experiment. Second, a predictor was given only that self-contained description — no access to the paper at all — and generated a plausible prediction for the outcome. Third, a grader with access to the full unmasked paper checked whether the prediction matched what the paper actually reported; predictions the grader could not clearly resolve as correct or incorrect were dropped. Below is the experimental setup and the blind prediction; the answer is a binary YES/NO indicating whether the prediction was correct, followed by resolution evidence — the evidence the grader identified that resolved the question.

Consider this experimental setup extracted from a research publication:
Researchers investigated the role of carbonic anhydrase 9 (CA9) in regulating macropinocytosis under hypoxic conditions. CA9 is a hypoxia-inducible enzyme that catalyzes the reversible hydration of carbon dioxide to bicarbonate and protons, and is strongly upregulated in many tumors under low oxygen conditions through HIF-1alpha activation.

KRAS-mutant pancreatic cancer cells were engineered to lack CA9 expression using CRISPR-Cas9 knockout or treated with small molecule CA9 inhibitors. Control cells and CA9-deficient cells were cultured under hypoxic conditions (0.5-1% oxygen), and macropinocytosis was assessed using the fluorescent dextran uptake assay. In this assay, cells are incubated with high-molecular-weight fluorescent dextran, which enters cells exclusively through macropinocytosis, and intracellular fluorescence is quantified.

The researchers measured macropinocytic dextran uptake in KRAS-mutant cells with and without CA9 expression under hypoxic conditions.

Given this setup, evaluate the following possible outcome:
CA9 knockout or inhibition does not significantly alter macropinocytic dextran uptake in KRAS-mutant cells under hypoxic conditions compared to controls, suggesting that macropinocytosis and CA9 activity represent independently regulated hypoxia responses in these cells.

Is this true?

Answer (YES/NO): NO